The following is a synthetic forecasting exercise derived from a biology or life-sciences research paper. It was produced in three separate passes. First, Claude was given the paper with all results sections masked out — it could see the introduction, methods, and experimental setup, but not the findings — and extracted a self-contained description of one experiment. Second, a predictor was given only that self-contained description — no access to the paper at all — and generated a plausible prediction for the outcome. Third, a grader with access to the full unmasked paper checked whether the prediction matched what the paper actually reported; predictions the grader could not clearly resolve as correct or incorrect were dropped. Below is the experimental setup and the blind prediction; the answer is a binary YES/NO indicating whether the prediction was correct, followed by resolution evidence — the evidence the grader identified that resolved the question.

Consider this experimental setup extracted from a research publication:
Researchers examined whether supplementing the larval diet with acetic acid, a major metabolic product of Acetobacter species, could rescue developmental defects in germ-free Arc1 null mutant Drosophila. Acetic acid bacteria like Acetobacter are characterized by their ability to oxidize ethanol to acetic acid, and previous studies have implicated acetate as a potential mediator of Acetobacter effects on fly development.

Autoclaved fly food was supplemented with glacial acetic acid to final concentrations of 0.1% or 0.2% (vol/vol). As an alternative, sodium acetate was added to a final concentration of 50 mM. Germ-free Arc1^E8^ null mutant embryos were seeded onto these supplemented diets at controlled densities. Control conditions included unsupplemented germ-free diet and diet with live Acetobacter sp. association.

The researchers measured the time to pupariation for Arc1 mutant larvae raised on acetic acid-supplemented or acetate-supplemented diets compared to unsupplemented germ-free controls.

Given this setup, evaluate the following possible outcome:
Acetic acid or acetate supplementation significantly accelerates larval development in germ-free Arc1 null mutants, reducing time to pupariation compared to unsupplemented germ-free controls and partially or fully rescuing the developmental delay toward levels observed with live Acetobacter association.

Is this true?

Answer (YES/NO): NO